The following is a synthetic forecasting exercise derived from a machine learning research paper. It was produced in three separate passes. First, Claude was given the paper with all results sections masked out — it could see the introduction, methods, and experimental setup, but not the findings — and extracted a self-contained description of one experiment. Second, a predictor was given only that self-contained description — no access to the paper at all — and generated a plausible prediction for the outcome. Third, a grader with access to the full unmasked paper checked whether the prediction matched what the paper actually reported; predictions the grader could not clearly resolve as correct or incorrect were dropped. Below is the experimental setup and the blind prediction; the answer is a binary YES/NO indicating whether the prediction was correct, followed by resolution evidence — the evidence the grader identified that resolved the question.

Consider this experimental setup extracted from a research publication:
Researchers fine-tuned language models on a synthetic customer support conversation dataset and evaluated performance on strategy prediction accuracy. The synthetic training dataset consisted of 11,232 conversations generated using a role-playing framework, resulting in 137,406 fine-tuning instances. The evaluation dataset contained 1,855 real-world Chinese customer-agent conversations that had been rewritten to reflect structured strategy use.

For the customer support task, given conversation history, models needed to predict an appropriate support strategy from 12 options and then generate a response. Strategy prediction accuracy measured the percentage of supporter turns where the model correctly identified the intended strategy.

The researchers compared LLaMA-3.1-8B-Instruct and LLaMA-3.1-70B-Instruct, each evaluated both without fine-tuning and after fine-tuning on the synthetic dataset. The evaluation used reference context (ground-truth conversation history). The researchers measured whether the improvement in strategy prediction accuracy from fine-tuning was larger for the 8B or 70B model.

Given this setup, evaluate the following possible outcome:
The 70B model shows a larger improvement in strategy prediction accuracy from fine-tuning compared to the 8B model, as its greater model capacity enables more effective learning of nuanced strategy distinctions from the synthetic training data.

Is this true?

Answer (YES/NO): NO